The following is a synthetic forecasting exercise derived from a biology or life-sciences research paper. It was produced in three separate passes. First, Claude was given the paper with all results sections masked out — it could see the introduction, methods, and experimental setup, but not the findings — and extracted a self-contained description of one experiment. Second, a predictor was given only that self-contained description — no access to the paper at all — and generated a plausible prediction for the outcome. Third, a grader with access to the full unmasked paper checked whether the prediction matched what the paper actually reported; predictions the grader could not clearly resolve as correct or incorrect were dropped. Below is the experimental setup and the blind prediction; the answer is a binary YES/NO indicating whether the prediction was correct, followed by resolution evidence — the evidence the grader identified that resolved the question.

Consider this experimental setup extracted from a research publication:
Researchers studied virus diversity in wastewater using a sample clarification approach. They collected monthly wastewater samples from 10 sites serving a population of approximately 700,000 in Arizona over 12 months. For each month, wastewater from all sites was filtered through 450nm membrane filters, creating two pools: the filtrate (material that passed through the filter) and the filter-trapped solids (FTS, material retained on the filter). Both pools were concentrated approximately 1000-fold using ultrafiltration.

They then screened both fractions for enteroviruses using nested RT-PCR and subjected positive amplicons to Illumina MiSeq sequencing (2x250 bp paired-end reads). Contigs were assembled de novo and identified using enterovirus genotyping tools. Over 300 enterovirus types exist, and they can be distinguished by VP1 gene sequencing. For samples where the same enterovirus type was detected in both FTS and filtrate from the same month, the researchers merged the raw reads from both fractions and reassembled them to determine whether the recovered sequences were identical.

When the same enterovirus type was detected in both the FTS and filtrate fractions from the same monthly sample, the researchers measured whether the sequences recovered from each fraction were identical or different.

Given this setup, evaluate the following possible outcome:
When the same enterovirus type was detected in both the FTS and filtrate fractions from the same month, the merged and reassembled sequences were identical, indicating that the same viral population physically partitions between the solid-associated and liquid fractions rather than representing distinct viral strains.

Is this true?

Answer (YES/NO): YES